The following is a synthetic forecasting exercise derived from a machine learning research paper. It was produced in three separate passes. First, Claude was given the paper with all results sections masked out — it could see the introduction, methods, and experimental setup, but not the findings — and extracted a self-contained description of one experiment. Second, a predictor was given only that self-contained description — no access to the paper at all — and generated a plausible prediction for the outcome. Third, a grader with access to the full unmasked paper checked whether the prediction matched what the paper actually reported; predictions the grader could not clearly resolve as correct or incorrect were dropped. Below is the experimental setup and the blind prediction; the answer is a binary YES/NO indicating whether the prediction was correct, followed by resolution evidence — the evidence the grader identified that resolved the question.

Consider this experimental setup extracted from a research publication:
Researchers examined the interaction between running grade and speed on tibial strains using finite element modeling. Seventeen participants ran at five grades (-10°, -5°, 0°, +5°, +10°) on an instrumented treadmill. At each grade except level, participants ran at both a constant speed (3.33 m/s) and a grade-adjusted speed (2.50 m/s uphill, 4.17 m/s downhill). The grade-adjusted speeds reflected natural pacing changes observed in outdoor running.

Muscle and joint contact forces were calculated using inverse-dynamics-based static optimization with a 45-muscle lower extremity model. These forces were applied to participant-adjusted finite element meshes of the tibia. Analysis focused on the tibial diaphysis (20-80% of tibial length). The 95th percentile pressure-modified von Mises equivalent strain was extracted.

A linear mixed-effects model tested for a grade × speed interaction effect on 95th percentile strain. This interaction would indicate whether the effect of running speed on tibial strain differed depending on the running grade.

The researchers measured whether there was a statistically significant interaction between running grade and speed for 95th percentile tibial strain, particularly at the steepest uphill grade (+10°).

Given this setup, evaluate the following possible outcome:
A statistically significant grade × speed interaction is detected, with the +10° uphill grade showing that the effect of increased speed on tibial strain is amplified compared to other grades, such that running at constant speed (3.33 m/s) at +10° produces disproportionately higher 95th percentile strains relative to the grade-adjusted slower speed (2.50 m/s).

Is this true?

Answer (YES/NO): NO